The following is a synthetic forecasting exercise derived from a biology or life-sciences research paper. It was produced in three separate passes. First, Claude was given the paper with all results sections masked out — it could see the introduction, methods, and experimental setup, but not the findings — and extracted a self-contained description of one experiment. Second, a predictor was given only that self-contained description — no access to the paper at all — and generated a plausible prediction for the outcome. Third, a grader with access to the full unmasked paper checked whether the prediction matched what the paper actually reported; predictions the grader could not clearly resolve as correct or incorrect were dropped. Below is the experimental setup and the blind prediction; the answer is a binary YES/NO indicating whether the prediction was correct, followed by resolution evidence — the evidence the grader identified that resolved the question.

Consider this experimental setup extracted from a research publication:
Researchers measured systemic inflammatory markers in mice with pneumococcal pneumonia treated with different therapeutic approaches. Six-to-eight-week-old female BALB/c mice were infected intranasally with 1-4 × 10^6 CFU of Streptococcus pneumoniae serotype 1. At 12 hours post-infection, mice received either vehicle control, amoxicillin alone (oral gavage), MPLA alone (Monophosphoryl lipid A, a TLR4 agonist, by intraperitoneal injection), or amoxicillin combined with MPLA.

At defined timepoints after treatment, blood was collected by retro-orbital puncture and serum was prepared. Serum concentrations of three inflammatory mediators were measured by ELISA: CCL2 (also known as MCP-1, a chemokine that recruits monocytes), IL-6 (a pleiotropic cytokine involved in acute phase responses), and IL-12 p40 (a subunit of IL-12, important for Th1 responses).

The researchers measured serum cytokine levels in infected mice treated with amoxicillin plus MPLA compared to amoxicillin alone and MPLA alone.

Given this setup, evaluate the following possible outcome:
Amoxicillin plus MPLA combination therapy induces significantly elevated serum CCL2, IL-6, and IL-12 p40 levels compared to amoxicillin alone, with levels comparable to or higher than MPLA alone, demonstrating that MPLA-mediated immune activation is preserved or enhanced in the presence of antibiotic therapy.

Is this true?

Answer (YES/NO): YES